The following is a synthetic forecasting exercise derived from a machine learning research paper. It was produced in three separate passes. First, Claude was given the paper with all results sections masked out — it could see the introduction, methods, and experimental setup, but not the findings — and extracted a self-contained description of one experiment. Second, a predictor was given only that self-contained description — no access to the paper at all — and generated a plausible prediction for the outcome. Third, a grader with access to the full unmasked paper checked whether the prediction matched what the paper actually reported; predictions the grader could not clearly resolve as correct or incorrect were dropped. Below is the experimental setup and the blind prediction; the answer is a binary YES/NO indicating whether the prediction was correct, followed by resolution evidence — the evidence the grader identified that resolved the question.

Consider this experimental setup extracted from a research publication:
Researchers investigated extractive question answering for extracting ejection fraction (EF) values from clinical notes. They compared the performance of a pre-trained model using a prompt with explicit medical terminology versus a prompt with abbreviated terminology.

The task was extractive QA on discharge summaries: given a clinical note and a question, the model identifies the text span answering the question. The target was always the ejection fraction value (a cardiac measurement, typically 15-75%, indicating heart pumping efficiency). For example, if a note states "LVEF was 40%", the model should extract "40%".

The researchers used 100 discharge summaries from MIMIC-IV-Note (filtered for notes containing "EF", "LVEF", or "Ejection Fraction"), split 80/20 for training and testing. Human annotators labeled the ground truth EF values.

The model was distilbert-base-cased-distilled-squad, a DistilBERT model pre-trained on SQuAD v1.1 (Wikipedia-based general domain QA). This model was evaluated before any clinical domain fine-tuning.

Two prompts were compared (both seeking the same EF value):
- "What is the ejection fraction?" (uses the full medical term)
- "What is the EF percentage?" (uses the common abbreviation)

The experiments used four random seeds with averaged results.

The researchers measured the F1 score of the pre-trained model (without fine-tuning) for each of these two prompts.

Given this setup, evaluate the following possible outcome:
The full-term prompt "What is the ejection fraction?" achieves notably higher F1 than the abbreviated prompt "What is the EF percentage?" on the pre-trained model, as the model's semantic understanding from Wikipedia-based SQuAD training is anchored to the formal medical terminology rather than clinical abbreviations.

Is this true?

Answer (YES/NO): NO